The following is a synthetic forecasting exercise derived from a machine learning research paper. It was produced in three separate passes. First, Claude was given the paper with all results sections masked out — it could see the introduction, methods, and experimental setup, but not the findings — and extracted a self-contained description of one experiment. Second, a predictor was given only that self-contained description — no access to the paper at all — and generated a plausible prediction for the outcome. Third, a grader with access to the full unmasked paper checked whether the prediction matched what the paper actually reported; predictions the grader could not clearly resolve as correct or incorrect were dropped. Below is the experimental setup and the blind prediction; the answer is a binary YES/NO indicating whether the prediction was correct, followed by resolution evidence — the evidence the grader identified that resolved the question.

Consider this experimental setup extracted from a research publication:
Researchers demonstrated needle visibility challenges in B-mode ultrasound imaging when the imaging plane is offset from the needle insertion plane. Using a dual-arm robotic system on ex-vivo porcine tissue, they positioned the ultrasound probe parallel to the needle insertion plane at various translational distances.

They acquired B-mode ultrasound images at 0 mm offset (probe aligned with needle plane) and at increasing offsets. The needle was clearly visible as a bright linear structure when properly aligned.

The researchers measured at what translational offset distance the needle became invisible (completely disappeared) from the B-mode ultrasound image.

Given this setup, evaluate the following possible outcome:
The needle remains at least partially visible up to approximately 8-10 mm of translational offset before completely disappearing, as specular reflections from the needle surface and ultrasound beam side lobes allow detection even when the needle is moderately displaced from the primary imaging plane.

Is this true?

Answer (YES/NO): NO